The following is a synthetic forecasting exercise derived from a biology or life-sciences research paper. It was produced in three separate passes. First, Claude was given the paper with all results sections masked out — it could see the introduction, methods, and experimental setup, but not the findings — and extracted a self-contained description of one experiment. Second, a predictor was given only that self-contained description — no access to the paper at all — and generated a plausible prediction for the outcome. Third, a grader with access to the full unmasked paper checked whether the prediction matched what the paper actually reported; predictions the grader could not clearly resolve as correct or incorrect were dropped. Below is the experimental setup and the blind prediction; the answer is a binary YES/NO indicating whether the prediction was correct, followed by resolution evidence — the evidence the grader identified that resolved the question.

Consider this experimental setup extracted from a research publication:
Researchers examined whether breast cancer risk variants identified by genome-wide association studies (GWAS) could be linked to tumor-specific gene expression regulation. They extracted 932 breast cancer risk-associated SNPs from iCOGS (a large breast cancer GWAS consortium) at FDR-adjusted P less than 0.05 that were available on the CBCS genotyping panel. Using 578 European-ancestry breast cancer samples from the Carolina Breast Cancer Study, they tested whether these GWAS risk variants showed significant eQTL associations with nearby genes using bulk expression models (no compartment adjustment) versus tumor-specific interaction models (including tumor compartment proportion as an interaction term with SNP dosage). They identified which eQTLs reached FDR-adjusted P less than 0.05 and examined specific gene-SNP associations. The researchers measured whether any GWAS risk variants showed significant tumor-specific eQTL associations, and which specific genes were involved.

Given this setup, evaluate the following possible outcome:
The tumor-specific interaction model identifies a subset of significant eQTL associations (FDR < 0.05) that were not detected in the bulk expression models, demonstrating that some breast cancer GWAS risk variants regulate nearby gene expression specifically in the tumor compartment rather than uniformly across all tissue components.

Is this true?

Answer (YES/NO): YES